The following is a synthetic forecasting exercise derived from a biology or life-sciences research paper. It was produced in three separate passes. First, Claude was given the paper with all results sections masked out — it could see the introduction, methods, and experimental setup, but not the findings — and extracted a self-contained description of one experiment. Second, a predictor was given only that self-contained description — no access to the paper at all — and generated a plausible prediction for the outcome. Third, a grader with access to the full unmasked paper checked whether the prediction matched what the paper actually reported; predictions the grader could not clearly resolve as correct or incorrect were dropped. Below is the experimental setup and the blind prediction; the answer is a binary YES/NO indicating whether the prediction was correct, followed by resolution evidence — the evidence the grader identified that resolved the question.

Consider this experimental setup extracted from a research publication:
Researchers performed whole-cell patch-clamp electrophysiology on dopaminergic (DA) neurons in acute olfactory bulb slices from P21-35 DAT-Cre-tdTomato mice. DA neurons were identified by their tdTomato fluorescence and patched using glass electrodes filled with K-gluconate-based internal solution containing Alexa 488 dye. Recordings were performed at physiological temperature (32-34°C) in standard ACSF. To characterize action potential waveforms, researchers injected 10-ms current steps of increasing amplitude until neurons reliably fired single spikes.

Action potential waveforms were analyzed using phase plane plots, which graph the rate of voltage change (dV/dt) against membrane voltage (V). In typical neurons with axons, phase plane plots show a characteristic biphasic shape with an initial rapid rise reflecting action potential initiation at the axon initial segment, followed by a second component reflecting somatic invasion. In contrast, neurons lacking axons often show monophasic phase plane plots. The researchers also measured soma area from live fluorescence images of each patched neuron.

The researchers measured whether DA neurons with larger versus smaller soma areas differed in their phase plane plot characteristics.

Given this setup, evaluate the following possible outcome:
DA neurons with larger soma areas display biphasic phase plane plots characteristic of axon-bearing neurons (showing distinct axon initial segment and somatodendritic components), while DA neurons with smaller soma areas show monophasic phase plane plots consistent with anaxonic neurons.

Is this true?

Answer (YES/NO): YES